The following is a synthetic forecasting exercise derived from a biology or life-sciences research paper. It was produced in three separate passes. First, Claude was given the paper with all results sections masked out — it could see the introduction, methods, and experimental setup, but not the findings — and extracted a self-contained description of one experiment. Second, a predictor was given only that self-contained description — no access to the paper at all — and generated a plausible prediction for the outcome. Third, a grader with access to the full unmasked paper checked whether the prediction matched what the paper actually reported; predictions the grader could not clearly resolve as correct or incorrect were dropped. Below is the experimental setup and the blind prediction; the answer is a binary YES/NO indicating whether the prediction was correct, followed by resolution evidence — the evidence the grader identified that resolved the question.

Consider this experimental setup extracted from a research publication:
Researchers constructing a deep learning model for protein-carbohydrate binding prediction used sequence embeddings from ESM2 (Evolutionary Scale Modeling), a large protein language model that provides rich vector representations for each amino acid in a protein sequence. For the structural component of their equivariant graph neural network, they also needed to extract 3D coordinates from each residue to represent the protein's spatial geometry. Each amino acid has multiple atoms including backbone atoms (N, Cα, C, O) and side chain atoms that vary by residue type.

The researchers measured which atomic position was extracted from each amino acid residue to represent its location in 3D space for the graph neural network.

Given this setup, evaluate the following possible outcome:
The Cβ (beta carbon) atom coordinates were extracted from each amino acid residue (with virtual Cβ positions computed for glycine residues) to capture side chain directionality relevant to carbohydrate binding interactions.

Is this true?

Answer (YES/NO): NO